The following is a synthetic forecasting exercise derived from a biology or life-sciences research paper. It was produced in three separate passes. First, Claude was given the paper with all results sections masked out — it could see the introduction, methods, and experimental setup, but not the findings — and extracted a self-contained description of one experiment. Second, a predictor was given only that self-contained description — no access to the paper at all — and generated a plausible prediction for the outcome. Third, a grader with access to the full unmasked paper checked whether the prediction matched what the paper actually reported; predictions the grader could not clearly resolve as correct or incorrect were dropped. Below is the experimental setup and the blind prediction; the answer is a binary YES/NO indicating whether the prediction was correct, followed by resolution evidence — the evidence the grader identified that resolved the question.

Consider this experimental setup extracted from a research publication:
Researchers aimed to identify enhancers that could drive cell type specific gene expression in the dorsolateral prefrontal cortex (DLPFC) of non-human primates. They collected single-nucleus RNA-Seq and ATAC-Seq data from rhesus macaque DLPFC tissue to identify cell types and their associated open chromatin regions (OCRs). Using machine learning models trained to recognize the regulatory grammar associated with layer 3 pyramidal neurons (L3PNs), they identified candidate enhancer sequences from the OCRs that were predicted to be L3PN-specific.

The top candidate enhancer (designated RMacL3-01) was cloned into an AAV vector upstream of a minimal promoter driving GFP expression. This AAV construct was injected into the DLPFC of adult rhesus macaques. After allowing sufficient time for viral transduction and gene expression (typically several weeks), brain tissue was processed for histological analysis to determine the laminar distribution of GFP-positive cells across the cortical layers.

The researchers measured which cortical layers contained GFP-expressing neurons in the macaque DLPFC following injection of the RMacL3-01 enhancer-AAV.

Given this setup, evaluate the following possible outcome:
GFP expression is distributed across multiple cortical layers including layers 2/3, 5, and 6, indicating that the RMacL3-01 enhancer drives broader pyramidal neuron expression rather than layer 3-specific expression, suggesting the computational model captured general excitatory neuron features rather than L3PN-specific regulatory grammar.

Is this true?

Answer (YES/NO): NO